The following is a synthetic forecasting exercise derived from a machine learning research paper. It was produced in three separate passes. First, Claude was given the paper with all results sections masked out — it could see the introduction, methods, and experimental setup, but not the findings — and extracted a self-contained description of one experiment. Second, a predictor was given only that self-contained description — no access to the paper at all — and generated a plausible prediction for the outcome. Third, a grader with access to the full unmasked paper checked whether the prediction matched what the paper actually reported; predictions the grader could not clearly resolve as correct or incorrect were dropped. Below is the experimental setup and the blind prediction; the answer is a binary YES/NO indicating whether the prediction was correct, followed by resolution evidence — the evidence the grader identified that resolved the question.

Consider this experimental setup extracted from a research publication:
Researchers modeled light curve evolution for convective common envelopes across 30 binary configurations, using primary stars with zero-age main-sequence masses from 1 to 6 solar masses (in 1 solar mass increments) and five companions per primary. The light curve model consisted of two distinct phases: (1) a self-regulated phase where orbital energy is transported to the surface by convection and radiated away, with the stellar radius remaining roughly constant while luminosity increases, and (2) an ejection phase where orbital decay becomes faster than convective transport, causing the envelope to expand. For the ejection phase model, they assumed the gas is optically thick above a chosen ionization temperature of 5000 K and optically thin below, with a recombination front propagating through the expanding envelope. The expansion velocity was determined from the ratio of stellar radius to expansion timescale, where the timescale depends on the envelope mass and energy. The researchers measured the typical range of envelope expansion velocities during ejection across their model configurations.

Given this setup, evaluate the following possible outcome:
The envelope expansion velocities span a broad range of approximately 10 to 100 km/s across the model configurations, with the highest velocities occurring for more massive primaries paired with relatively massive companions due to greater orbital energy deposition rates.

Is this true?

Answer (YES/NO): NO